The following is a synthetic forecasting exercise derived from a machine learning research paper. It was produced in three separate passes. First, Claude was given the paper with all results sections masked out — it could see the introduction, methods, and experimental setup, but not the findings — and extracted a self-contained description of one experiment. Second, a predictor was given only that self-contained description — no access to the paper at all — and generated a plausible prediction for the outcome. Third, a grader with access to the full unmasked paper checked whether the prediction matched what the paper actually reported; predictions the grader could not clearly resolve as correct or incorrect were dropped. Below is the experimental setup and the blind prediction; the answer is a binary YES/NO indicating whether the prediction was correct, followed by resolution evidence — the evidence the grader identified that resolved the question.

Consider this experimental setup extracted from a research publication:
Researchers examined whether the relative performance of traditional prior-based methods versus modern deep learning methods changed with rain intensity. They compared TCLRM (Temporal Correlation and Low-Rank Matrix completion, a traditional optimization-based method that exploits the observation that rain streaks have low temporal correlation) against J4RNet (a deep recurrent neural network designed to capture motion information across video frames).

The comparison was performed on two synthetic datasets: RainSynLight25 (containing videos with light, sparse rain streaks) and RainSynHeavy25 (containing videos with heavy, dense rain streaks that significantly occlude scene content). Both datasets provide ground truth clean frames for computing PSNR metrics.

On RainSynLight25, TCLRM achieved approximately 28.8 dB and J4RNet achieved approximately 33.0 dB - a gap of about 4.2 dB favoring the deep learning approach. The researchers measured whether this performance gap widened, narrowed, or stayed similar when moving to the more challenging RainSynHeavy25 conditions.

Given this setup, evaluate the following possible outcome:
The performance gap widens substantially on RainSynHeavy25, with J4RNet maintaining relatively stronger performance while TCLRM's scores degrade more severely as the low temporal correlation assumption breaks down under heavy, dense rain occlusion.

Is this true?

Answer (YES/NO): YES